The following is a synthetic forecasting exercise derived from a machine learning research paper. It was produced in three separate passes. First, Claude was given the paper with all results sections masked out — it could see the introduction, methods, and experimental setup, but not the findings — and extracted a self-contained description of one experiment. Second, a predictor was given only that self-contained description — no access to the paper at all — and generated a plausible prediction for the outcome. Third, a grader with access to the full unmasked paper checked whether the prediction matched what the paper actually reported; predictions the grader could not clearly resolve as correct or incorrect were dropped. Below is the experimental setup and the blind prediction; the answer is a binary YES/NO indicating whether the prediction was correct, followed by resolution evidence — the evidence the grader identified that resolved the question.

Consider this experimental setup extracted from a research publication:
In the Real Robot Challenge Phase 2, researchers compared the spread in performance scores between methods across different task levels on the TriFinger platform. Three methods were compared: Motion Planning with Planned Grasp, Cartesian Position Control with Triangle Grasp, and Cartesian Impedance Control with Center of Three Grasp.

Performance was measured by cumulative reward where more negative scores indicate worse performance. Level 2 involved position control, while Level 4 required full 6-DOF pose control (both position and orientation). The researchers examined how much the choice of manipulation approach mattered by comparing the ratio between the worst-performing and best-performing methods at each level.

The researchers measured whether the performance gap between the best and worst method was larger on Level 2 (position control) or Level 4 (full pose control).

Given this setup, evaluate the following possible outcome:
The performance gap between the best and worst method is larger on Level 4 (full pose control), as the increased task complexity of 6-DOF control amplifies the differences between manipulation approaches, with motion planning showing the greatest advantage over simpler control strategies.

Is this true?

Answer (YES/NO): NO